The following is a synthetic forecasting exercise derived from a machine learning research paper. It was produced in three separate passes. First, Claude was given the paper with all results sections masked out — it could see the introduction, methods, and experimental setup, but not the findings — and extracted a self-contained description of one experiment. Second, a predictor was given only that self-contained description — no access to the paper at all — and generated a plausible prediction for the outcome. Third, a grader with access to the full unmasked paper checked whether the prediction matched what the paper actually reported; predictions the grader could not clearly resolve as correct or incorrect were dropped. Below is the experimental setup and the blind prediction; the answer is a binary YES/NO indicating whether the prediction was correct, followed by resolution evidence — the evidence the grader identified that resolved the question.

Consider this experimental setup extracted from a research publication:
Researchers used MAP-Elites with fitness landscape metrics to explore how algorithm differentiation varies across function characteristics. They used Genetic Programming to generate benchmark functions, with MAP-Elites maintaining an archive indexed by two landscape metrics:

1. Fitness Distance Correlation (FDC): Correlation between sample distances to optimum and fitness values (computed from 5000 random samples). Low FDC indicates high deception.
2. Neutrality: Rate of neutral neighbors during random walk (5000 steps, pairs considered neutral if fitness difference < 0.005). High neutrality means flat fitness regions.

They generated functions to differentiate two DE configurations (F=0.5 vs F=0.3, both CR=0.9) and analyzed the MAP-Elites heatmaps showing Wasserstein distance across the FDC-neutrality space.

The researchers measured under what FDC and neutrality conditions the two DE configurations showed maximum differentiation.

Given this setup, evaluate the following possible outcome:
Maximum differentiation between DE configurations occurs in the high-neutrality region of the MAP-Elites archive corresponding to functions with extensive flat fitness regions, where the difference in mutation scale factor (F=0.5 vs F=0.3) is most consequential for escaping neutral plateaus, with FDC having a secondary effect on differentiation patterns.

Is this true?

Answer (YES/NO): NO